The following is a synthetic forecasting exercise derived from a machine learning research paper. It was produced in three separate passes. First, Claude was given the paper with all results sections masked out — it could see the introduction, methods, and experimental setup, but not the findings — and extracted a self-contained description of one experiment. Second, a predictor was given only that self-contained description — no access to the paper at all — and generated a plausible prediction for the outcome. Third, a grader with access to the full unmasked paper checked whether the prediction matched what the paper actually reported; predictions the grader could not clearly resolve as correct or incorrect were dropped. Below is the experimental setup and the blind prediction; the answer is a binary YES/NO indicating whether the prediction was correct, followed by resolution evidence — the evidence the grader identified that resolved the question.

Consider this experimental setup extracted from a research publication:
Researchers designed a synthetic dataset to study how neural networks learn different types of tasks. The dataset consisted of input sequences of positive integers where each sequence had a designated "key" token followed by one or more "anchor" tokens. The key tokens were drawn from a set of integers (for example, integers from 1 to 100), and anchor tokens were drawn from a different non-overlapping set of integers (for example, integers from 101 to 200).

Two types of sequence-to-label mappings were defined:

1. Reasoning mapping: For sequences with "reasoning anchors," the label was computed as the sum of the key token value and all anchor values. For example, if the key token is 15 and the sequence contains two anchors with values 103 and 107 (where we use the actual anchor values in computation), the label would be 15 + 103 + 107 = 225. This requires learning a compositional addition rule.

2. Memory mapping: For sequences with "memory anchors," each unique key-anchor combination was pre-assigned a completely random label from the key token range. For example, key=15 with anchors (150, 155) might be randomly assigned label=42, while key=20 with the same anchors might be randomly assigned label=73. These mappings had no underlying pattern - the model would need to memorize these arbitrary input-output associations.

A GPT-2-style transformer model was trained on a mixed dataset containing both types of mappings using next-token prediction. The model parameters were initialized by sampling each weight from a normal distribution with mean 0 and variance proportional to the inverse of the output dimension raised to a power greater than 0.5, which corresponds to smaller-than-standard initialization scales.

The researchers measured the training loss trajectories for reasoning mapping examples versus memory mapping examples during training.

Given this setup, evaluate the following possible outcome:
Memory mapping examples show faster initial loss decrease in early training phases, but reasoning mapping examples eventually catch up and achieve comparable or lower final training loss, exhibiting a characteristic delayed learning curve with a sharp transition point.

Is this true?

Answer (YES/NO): NO